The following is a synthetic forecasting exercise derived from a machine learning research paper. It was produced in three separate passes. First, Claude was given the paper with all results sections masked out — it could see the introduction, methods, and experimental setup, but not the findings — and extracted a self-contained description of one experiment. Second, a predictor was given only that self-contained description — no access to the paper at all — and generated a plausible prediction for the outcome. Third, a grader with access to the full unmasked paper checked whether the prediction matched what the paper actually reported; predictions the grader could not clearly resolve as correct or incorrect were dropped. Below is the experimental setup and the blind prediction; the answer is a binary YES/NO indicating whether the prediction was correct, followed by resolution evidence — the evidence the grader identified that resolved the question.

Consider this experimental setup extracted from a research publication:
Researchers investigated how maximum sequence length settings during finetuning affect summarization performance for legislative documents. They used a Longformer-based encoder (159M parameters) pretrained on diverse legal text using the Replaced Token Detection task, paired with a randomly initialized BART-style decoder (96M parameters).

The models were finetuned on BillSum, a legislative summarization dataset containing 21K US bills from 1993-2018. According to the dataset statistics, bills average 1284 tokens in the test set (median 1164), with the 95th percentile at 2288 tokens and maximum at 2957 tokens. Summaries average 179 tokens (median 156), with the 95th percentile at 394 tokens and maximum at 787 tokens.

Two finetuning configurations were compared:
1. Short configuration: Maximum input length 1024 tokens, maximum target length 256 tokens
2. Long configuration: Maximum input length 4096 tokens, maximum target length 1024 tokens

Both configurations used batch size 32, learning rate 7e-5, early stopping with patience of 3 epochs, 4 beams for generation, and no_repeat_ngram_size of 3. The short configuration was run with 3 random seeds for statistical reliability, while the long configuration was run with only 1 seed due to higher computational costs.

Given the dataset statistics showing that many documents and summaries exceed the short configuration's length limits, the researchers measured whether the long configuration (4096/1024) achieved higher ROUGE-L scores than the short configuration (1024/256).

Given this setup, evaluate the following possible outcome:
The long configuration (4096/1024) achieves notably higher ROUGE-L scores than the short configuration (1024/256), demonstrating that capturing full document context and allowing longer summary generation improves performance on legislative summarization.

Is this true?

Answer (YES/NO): YES